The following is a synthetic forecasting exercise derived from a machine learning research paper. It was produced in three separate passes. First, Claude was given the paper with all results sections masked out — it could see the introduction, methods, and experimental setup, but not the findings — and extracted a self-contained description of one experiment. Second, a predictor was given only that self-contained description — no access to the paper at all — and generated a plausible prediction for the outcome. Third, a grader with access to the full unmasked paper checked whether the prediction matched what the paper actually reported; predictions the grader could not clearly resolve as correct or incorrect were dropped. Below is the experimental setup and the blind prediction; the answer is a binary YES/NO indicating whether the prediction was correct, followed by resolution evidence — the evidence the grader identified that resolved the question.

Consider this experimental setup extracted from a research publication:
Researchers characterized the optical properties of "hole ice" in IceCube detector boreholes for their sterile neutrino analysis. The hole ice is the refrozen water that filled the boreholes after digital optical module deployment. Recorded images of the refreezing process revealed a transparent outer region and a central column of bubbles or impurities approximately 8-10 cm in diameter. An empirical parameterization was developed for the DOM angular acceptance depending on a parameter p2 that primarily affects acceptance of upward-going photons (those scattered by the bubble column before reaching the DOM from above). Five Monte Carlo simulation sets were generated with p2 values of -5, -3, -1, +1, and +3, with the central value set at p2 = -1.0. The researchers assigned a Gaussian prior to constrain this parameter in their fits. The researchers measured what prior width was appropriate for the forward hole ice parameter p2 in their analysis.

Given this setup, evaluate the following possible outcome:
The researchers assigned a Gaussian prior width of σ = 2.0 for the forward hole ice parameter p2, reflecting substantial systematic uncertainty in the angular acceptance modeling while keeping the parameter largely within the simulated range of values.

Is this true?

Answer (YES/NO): NO